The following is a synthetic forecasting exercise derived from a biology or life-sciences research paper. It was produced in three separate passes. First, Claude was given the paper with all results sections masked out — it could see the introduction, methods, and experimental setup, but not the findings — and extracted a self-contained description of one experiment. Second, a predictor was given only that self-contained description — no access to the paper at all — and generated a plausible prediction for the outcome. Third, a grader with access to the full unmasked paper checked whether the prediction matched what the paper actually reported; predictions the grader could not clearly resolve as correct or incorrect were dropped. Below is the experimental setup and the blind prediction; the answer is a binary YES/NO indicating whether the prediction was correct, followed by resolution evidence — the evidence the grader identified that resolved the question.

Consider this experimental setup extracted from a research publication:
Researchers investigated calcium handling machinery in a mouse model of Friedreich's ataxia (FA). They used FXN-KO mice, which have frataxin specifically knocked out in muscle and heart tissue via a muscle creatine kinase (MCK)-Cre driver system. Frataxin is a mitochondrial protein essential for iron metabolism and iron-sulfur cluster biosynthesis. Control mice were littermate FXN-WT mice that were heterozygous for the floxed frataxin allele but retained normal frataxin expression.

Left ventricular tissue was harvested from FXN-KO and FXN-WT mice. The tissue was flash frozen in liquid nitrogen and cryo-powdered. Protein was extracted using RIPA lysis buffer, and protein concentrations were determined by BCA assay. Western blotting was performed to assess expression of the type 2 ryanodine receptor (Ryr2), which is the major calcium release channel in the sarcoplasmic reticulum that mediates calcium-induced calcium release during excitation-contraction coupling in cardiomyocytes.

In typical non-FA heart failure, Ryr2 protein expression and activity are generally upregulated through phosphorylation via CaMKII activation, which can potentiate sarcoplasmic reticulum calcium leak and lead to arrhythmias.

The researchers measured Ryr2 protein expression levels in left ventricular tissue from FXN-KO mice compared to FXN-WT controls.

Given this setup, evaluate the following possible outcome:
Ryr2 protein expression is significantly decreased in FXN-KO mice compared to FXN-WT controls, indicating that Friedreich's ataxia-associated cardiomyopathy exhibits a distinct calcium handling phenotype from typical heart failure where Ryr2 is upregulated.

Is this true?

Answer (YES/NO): YES